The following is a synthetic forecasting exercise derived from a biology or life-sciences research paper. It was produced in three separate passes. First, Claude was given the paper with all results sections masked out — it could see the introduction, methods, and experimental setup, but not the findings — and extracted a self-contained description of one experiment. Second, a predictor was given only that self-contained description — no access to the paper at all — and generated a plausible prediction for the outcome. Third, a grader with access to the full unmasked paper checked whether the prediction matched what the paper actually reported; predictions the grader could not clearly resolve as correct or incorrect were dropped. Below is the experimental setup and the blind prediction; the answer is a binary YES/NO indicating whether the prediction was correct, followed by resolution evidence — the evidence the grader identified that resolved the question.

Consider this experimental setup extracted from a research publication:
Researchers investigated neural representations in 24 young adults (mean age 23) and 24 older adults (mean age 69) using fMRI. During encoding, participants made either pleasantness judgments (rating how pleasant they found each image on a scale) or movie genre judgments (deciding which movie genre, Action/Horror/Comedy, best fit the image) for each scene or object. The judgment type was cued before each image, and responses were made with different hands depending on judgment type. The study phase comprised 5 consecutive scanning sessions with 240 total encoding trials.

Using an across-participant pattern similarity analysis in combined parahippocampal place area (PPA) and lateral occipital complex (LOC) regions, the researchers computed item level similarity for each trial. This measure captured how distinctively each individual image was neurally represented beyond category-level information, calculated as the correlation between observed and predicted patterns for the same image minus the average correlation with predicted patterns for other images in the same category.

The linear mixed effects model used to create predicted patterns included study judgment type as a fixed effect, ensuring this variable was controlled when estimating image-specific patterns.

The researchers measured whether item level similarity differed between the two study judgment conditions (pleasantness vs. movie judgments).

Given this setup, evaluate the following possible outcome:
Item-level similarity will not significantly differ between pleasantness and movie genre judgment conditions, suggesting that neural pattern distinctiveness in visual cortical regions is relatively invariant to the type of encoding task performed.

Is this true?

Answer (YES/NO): YES